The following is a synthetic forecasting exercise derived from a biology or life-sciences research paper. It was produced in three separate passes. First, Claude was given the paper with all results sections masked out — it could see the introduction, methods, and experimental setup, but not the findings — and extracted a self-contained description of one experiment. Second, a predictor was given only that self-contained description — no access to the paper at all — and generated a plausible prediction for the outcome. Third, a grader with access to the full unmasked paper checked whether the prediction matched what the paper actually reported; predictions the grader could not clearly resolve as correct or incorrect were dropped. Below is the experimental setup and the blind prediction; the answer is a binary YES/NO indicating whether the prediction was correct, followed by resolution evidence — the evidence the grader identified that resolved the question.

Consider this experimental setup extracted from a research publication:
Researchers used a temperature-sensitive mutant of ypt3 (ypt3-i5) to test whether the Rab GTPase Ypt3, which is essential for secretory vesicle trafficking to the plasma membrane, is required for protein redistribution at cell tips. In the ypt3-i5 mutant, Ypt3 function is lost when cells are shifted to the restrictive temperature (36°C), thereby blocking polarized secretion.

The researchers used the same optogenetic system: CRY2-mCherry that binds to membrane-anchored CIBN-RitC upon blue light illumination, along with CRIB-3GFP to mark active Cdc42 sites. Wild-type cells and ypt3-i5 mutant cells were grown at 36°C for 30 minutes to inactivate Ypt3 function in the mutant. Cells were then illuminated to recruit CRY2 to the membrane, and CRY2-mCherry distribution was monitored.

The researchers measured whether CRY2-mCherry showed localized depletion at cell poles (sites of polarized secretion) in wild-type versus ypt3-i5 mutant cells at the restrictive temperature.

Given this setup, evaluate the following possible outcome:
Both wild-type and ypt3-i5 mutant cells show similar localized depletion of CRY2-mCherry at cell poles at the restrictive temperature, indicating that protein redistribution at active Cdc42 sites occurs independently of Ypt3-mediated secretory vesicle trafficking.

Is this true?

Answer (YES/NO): NO